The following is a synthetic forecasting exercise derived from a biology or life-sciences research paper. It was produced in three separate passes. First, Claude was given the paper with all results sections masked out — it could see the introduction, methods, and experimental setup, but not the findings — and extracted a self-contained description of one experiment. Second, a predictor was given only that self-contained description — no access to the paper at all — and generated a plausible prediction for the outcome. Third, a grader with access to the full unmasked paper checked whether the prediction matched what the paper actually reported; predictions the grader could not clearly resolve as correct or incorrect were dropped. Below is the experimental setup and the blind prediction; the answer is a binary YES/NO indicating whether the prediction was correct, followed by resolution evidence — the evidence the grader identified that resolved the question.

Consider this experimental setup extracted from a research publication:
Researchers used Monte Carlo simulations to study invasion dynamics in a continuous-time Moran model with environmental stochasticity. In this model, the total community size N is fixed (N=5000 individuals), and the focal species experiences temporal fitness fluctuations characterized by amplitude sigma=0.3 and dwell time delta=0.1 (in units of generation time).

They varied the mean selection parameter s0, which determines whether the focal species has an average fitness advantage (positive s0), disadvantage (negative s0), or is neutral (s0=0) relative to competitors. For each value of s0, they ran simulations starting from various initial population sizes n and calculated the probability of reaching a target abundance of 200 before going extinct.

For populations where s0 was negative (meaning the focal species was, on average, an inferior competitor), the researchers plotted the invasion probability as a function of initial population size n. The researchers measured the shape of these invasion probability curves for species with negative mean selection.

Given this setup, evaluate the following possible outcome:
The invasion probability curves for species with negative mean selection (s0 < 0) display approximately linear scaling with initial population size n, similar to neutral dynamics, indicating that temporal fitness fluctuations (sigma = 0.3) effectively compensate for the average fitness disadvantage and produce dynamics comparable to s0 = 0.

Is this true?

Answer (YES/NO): NO